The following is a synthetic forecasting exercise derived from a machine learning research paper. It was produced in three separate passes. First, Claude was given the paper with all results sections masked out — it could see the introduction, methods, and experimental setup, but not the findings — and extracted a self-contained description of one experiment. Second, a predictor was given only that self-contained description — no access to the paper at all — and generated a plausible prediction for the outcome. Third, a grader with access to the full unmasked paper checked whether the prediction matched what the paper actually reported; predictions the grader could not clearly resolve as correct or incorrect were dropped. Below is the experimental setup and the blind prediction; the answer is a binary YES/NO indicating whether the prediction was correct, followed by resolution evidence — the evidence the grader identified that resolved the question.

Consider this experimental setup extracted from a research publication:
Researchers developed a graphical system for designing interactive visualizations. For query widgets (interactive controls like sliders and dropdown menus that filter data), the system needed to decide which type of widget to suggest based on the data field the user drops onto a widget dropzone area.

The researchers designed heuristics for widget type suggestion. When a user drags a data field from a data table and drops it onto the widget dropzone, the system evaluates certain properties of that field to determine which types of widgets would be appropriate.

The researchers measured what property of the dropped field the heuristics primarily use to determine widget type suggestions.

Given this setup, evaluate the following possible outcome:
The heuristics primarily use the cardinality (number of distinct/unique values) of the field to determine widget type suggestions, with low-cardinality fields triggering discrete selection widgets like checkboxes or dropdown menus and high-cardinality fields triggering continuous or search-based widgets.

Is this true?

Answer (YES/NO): NO